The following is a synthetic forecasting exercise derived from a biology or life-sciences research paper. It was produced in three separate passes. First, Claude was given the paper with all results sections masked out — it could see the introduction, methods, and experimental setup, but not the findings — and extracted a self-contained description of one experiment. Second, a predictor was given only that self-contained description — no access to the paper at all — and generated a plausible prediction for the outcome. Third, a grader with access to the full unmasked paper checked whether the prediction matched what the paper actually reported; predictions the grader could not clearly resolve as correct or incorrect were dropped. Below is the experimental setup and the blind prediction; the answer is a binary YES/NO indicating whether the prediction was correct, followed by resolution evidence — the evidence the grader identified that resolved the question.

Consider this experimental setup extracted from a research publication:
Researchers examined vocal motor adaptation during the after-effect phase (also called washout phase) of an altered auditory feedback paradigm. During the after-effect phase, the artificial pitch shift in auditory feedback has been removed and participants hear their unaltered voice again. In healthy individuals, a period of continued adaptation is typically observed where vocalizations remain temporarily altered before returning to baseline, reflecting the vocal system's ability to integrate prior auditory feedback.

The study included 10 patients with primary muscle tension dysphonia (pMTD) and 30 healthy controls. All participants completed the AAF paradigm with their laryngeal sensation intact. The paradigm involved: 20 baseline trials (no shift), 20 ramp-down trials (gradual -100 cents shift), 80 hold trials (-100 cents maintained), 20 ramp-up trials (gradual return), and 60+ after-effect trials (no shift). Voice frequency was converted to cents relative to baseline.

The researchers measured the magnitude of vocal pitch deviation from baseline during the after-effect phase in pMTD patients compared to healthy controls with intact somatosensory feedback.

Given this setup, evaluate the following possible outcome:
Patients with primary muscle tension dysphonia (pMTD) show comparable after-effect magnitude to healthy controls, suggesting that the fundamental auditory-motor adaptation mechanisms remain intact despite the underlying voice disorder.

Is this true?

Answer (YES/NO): NO